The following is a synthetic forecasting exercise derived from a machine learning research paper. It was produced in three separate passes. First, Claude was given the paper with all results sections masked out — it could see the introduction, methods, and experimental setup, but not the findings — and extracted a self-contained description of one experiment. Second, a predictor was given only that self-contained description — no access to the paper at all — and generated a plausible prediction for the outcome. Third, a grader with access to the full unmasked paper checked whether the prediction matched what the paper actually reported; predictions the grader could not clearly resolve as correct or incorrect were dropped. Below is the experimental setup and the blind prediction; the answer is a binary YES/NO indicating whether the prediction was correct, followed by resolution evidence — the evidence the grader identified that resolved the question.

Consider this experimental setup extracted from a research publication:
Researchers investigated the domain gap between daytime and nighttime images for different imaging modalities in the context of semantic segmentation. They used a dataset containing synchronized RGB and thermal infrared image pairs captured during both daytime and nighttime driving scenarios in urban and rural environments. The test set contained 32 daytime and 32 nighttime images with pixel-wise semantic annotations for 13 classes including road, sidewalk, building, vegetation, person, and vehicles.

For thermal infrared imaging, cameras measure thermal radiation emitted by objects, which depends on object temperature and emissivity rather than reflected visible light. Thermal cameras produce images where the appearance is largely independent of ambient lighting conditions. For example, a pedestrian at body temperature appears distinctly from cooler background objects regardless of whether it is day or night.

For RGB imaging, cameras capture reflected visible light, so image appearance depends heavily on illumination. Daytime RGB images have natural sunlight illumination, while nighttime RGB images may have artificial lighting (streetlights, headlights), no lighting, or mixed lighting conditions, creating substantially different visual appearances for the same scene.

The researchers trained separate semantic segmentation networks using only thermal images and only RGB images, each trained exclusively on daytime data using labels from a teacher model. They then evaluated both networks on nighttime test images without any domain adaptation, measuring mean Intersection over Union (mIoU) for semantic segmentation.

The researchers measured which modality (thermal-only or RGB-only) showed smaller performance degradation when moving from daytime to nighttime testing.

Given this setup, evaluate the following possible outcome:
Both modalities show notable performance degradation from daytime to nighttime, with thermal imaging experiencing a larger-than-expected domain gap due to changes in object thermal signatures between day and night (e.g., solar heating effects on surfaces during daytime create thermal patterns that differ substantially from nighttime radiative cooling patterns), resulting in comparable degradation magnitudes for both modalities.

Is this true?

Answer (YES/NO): NO